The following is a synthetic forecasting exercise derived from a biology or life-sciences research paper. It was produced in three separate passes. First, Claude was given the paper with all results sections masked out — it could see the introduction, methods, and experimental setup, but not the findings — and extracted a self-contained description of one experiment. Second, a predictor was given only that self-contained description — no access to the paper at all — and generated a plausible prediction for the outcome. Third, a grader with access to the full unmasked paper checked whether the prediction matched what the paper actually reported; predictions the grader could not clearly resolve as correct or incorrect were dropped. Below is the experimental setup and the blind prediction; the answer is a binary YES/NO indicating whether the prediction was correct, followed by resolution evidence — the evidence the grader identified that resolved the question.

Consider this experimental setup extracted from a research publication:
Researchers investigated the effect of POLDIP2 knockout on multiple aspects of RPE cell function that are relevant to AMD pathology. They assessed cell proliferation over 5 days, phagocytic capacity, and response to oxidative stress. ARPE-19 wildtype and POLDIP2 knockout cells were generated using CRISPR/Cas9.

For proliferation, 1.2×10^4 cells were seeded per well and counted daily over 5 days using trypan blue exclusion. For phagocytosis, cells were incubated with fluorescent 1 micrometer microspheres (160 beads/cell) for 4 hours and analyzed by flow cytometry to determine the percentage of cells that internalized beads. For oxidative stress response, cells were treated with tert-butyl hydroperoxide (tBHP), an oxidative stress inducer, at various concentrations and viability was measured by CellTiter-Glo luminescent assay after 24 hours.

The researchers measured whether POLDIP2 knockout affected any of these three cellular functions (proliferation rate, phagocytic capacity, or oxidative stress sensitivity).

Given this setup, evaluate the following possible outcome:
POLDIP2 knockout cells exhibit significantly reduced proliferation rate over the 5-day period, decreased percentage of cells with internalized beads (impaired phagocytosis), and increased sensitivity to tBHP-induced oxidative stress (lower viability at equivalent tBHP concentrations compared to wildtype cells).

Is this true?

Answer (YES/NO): NO